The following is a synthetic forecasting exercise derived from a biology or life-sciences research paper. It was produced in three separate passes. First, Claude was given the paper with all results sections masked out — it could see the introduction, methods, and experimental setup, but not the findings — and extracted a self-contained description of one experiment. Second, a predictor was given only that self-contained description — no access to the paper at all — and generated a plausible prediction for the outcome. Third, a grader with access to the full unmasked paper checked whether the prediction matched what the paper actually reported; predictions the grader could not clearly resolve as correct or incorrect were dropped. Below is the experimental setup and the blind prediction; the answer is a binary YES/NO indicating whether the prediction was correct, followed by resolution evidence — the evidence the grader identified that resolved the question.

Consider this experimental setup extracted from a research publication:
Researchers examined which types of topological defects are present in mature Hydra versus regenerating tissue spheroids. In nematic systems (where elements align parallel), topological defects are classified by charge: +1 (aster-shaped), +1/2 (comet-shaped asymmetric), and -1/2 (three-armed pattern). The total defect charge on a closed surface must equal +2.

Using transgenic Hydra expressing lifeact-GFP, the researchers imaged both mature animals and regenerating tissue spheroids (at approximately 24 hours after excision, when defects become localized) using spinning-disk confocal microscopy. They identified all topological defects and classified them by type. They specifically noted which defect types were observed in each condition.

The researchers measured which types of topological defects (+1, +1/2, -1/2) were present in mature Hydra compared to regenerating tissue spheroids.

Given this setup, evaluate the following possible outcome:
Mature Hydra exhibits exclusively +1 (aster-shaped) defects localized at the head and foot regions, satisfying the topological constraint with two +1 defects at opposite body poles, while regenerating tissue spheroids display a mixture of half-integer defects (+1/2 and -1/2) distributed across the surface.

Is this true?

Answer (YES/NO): NO